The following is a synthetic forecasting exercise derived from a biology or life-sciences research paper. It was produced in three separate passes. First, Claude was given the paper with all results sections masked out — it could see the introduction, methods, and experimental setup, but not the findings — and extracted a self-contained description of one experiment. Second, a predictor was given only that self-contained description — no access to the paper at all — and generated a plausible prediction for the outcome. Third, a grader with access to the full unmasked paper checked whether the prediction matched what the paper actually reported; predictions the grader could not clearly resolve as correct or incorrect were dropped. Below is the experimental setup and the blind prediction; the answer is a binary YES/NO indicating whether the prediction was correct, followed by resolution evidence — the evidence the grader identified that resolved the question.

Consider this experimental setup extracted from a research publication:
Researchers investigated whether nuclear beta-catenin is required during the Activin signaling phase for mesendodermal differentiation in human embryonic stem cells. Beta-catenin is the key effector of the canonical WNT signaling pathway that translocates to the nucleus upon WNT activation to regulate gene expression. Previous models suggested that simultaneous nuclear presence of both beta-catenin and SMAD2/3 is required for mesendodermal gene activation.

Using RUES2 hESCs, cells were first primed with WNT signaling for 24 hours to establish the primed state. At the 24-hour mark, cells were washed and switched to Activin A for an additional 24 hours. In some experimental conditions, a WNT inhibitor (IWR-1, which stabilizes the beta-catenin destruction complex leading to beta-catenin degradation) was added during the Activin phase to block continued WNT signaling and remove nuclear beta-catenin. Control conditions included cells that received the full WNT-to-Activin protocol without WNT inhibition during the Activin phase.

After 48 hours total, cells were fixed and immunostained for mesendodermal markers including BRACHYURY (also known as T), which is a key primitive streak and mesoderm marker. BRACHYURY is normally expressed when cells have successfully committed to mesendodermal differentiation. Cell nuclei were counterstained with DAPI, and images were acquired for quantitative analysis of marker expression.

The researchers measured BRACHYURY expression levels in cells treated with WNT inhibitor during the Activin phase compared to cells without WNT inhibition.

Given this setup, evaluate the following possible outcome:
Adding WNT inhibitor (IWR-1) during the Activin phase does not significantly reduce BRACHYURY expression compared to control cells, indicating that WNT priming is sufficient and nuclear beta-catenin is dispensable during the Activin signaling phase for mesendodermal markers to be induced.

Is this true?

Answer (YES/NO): YES